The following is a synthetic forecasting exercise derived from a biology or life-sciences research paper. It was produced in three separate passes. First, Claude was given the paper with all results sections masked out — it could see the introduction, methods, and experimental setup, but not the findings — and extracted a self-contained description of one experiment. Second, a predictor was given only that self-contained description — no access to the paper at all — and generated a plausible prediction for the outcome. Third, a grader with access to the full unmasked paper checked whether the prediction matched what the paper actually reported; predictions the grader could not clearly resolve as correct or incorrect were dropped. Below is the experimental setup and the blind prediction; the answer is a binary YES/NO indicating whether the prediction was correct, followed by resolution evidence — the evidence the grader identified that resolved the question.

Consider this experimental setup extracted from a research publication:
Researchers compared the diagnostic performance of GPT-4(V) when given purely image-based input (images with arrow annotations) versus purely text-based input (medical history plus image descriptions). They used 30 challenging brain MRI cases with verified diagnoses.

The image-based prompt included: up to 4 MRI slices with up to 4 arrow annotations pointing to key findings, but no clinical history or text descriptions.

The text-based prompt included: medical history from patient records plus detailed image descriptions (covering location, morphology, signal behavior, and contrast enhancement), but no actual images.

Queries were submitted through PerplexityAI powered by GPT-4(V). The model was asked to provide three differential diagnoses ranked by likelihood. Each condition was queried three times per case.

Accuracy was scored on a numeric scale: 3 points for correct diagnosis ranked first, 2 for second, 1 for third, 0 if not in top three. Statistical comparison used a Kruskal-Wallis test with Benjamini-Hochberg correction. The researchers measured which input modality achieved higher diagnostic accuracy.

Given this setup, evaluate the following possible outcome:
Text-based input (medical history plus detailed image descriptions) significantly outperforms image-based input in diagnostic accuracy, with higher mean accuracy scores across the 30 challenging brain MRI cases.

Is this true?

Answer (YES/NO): YES